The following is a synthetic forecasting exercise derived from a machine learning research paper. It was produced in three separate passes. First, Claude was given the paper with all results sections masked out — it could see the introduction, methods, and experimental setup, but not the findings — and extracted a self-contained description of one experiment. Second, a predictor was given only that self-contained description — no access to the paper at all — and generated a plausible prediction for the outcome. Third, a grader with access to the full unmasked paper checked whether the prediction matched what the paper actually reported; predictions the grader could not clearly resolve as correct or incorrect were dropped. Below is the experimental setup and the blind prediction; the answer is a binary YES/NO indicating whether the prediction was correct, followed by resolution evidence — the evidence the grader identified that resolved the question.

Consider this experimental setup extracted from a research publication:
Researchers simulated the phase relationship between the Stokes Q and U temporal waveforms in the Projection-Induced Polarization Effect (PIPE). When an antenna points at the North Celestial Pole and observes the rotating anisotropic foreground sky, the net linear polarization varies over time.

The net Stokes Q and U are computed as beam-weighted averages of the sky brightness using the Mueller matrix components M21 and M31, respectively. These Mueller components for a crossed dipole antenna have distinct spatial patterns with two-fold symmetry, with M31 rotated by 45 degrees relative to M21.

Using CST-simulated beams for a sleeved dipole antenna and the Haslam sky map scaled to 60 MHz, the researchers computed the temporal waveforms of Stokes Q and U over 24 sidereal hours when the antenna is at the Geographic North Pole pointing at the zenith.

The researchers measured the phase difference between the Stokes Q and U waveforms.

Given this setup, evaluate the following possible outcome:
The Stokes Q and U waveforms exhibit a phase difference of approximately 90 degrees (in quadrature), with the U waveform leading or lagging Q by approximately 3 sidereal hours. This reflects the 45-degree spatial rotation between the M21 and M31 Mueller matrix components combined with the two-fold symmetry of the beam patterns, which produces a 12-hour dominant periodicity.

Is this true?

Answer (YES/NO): YES